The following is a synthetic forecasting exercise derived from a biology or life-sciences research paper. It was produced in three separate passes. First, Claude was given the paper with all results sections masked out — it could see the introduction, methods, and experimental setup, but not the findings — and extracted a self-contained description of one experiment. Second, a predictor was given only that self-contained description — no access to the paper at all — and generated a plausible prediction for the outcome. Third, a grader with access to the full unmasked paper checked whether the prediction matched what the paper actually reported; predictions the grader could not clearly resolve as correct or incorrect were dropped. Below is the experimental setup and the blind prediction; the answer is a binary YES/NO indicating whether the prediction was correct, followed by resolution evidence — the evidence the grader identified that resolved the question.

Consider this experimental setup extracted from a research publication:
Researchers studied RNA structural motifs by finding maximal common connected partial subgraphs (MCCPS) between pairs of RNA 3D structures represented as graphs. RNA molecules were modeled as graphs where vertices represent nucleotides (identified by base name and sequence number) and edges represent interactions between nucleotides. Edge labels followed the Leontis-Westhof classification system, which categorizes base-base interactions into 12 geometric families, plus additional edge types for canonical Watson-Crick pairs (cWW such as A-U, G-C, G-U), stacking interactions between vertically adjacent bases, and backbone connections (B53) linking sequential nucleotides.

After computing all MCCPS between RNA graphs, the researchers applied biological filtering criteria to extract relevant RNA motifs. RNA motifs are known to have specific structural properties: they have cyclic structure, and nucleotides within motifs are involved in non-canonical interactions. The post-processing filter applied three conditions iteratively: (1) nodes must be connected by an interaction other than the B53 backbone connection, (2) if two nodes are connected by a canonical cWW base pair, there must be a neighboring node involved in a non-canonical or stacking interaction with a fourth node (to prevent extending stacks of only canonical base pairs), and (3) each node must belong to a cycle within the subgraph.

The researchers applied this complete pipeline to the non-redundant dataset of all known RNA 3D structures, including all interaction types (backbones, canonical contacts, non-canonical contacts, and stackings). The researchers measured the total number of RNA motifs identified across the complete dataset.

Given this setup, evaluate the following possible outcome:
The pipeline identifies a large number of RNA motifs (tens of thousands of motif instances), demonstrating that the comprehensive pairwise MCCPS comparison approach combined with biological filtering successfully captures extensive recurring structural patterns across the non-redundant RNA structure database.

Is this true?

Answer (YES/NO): NO